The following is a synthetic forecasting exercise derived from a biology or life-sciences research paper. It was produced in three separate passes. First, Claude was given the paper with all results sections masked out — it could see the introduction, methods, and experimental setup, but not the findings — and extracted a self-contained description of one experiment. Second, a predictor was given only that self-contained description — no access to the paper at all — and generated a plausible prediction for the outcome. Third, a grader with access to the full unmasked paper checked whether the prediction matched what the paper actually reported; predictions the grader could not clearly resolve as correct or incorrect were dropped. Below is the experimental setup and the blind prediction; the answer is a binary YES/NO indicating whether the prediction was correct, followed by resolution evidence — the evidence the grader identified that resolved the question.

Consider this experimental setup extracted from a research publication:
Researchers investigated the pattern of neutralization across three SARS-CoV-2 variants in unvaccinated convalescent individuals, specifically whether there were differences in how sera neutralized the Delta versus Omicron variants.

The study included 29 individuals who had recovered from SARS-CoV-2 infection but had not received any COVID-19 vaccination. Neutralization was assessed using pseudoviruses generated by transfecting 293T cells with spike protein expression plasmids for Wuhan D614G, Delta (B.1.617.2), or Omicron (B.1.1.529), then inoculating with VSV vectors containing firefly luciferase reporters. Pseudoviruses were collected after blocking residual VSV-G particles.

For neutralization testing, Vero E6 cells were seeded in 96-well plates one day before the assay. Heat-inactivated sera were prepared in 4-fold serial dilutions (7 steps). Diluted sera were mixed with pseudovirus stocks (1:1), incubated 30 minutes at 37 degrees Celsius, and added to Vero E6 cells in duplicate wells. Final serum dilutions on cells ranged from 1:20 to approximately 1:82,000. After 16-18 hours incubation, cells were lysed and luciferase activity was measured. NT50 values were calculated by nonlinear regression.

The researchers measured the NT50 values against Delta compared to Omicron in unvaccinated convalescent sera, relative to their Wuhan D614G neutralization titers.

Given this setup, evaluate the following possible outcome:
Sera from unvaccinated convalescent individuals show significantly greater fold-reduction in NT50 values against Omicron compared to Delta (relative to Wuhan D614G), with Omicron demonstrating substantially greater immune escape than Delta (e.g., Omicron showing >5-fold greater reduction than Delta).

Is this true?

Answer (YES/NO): NO